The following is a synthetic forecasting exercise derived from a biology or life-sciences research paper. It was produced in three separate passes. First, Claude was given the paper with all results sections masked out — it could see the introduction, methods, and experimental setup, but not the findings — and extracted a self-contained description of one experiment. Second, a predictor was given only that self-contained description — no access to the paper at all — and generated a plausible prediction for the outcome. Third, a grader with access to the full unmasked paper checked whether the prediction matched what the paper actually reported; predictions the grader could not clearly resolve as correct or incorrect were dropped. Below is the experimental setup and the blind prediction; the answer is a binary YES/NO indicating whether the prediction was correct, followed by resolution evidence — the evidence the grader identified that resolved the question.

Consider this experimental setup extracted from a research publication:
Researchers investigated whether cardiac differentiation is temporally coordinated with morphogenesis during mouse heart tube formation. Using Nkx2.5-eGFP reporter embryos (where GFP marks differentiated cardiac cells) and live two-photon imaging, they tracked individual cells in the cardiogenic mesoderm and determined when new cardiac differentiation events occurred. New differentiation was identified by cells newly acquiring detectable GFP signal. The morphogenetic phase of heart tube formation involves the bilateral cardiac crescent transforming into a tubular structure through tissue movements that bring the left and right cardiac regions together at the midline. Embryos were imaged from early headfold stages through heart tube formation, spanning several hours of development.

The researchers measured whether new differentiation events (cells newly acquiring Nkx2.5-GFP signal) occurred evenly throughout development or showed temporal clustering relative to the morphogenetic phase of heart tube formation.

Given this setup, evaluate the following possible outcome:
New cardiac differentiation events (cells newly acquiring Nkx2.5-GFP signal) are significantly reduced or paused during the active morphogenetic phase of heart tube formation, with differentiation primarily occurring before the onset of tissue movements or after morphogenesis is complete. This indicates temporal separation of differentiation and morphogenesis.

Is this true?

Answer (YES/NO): YES